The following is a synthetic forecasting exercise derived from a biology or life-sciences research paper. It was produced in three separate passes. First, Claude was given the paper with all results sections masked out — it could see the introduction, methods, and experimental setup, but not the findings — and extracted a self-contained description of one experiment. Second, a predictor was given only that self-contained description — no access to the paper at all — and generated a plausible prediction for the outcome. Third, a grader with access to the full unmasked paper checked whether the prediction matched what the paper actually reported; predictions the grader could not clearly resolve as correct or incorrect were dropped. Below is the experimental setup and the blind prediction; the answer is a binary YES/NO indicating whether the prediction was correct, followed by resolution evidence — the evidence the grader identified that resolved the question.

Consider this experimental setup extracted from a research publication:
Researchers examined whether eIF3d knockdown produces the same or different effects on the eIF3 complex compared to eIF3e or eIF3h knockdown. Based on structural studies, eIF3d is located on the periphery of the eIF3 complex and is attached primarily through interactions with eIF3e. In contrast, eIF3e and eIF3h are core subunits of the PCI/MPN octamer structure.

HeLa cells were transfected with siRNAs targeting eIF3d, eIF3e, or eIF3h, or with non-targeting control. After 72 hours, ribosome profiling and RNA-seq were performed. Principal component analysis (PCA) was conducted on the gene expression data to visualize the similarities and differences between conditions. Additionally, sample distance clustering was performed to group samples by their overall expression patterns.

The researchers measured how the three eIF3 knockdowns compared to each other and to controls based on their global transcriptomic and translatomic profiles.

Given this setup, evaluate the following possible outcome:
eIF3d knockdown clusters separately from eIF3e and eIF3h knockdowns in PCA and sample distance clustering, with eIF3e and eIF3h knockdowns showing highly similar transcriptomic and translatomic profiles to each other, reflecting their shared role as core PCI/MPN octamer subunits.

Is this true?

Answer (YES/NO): NO